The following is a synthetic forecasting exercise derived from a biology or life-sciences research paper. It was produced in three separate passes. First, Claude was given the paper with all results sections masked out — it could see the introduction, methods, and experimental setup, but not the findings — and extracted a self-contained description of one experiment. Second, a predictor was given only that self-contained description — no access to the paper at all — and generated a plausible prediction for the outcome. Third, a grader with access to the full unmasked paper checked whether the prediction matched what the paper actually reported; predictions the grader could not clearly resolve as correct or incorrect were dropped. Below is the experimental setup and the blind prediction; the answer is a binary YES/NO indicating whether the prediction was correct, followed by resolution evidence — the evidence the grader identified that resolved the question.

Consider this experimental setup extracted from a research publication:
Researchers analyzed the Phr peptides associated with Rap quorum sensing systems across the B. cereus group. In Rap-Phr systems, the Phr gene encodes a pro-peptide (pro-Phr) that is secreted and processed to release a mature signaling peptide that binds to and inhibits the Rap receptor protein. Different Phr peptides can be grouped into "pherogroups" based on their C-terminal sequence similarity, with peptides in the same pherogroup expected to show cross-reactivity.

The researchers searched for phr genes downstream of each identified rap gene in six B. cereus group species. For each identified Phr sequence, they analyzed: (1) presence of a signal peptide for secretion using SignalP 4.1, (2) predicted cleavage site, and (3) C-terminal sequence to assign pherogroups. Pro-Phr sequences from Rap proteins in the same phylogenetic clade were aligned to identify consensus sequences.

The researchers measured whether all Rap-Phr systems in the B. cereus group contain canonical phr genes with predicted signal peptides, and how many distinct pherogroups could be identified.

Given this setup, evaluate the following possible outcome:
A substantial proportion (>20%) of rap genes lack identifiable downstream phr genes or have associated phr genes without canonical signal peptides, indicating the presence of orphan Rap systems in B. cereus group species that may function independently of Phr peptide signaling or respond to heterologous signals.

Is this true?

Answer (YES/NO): NO